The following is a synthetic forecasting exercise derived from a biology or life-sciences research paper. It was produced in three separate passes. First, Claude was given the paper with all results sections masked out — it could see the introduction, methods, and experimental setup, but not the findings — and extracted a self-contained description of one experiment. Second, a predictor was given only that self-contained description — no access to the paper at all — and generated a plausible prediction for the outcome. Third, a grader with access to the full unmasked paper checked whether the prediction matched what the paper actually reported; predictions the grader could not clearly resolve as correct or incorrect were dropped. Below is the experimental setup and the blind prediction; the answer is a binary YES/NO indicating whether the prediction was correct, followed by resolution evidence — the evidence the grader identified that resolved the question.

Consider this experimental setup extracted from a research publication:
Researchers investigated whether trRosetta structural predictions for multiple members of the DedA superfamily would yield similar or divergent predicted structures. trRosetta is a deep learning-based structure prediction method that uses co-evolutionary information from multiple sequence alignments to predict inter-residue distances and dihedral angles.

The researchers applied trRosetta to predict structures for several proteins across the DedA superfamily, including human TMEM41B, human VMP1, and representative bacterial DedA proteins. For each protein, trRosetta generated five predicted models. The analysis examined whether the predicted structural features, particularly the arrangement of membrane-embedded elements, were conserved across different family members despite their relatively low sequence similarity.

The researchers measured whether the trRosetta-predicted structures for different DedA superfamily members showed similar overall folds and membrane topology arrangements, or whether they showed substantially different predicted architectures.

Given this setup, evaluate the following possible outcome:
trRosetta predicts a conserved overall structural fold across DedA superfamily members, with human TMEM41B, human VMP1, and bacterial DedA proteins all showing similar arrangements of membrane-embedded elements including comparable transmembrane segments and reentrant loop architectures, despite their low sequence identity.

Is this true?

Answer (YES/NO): NO